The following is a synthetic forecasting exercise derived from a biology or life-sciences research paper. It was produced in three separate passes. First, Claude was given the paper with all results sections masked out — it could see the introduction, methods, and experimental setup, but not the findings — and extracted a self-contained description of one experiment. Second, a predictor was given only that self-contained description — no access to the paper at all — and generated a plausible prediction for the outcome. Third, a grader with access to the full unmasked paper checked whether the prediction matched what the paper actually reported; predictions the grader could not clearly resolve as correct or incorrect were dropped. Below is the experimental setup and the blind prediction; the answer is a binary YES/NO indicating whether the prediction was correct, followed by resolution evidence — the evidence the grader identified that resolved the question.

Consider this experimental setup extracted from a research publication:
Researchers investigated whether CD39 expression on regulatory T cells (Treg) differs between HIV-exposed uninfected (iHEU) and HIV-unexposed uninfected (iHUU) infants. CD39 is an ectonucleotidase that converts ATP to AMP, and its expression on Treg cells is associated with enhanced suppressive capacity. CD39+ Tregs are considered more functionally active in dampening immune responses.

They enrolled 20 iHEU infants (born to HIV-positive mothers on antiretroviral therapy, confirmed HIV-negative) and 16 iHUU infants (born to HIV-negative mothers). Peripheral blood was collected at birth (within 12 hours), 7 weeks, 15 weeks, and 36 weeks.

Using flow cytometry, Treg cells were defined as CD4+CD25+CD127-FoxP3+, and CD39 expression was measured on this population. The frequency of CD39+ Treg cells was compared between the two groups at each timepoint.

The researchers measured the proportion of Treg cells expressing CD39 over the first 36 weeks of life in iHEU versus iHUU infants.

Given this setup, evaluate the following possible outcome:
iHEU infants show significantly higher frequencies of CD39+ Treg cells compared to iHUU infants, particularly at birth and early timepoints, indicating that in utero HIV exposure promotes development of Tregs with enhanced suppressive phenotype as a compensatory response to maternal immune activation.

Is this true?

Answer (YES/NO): NO